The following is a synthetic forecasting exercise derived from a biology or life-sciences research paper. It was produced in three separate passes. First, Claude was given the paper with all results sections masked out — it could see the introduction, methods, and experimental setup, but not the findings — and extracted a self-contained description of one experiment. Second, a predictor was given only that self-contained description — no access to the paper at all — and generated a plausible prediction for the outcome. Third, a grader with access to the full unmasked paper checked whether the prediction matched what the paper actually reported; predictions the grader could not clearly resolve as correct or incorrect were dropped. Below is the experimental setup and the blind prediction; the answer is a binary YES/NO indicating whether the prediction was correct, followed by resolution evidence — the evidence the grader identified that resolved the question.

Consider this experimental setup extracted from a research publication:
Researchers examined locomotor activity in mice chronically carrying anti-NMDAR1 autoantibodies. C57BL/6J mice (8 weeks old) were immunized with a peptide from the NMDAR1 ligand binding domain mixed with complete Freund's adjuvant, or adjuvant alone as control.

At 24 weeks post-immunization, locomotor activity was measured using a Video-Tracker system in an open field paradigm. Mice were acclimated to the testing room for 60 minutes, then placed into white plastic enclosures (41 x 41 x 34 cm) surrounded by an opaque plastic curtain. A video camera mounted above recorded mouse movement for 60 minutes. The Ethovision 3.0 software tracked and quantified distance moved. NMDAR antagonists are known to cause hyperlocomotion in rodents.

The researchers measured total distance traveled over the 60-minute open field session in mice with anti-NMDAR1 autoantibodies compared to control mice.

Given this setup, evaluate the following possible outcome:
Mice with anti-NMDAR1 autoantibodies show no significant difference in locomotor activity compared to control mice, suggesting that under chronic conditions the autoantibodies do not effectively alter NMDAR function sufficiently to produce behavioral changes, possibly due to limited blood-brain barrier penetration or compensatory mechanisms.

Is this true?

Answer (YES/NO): YES